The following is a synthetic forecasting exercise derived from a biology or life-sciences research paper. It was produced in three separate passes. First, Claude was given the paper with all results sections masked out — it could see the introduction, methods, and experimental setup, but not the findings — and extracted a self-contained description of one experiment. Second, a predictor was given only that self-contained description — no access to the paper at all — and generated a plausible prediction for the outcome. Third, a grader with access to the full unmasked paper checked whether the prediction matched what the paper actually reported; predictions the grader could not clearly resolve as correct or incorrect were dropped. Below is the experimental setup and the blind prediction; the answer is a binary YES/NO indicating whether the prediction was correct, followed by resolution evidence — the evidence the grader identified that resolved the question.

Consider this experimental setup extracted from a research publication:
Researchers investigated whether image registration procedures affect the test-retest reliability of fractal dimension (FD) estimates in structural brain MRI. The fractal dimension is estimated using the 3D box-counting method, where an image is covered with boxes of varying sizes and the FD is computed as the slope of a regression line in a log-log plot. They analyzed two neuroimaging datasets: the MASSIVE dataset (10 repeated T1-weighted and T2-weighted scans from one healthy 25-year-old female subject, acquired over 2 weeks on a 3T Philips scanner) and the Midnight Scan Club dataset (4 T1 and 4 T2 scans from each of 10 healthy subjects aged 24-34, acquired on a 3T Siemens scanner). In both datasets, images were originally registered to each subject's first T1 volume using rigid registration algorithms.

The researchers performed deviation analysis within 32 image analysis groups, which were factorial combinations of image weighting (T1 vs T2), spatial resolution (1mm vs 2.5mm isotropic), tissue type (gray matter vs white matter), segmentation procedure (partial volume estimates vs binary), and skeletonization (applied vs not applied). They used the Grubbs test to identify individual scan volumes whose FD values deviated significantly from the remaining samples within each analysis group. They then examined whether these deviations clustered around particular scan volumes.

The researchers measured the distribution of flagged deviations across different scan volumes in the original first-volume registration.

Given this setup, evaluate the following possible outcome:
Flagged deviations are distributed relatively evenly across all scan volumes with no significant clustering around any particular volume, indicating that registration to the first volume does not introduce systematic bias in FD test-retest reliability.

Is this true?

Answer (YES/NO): NO